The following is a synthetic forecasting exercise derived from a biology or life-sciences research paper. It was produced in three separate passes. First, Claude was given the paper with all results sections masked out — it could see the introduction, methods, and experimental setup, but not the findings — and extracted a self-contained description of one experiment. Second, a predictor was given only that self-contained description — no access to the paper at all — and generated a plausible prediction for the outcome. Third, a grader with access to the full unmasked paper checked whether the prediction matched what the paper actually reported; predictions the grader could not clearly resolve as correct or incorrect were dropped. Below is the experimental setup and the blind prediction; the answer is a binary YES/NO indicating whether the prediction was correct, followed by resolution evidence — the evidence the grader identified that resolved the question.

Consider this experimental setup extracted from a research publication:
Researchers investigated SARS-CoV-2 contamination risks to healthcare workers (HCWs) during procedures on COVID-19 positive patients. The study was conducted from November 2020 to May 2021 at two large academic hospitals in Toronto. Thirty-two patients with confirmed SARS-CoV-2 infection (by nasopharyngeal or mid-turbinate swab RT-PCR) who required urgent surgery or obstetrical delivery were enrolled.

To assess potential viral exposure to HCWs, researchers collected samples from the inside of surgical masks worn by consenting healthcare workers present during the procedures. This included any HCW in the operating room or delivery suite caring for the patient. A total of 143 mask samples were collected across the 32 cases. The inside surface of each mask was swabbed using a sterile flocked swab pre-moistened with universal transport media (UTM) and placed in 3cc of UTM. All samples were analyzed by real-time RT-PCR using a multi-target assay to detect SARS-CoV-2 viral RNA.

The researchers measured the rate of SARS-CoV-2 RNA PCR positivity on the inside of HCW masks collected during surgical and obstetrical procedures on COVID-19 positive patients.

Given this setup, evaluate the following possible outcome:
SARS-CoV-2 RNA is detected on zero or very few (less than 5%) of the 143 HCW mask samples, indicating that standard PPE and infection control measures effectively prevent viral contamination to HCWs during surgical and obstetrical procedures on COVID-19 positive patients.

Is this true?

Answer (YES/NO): YES